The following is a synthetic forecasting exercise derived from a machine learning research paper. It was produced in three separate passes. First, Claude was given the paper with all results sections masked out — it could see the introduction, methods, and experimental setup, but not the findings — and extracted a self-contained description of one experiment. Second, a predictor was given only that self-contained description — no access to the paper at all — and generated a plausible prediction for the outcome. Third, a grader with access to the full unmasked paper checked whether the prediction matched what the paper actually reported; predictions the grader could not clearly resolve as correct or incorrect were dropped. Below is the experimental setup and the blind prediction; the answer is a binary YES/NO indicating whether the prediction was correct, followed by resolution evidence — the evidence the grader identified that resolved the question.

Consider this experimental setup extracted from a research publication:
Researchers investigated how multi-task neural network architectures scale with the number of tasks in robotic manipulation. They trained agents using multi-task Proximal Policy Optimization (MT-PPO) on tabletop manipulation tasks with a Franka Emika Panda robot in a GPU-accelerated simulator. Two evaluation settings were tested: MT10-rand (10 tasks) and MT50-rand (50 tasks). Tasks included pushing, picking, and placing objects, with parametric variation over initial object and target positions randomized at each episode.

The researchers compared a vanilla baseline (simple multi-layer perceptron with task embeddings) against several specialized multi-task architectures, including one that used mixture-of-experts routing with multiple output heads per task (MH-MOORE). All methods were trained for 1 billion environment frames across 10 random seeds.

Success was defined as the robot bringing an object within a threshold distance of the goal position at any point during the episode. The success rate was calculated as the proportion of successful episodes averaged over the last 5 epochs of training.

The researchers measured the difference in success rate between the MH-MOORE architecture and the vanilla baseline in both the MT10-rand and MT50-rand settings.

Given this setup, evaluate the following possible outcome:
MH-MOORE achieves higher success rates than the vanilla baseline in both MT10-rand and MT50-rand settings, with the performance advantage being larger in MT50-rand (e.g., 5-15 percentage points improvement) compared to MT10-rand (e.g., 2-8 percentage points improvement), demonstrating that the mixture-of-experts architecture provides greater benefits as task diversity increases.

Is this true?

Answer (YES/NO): NO